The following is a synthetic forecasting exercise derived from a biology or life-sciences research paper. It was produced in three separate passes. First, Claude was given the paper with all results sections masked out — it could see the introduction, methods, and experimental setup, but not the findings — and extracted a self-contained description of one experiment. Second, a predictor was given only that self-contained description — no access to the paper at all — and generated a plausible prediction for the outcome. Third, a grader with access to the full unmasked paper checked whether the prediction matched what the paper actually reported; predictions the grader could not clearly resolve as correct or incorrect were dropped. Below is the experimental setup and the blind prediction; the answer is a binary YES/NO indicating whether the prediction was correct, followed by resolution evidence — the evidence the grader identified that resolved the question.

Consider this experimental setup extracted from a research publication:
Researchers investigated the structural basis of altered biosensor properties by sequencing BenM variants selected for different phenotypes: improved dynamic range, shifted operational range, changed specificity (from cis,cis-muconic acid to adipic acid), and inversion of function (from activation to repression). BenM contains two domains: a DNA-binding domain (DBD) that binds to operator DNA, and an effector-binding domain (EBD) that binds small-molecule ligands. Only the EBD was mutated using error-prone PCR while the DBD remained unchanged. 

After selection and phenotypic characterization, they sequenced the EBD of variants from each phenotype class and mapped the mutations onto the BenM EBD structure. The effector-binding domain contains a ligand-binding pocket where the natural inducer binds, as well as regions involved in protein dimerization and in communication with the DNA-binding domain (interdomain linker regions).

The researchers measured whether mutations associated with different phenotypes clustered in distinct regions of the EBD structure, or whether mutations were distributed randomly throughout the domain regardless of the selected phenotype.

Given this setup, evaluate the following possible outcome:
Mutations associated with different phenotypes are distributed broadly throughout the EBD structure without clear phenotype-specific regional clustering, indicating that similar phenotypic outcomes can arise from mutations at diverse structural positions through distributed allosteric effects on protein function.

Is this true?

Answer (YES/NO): NO